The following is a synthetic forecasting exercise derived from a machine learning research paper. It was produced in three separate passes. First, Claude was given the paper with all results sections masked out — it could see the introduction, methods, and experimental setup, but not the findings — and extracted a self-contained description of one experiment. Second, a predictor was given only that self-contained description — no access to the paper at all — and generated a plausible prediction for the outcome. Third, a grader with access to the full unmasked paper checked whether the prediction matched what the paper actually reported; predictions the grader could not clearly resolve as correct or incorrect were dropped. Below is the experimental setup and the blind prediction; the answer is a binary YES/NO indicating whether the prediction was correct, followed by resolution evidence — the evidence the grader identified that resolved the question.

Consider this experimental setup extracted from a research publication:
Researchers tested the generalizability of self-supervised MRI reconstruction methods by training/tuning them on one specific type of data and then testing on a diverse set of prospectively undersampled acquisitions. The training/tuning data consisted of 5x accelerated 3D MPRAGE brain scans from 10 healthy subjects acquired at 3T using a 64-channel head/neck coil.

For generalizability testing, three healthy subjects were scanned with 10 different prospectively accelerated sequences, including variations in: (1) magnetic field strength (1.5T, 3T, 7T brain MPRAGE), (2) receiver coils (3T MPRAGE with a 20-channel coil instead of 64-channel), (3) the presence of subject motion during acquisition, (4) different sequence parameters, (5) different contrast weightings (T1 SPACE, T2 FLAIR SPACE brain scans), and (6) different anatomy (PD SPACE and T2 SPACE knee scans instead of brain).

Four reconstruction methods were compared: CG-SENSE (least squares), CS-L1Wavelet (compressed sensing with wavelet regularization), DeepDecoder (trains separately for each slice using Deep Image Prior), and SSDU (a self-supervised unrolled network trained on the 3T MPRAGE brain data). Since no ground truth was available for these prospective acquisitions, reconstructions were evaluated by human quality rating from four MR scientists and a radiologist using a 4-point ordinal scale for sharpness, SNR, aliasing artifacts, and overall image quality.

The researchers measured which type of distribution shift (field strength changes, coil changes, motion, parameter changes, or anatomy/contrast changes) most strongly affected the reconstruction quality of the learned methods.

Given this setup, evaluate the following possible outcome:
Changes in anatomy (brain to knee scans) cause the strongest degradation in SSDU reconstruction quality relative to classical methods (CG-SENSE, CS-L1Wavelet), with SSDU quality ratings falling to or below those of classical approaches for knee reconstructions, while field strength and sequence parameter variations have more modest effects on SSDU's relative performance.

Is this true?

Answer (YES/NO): NO